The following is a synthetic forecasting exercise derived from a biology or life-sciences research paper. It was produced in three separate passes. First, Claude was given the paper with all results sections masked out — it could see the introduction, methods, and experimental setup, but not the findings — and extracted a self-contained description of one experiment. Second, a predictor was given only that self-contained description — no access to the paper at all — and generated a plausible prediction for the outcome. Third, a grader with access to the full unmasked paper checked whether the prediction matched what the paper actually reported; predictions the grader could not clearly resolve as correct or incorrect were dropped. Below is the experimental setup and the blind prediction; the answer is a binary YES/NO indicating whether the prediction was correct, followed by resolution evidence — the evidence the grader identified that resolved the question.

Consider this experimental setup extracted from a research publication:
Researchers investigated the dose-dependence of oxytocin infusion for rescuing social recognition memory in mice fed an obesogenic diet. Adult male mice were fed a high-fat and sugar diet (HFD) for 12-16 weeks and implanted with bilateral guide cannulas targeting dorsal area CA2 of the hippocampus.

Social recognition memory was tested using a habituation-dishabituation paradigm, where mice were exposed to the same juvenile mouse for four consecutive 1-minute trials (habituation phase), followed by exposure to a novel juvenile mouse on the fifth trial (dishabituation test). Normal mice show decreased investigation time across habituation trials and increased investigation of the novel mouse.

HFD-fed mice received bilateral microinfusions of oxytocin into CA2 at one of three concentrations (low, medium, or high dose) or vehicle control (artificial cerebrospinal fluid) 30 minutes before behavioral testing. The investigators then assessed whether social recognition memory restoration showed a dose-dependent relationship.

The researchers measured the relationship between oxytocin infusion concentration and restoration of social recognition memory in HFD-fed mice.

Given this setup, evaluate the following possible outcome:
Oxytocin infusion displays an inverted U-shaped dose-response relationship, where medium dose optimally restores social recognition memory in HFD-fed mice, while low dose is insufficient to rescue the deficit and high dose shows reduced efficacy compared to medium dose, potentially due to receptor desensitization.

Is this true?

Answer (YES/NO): NO